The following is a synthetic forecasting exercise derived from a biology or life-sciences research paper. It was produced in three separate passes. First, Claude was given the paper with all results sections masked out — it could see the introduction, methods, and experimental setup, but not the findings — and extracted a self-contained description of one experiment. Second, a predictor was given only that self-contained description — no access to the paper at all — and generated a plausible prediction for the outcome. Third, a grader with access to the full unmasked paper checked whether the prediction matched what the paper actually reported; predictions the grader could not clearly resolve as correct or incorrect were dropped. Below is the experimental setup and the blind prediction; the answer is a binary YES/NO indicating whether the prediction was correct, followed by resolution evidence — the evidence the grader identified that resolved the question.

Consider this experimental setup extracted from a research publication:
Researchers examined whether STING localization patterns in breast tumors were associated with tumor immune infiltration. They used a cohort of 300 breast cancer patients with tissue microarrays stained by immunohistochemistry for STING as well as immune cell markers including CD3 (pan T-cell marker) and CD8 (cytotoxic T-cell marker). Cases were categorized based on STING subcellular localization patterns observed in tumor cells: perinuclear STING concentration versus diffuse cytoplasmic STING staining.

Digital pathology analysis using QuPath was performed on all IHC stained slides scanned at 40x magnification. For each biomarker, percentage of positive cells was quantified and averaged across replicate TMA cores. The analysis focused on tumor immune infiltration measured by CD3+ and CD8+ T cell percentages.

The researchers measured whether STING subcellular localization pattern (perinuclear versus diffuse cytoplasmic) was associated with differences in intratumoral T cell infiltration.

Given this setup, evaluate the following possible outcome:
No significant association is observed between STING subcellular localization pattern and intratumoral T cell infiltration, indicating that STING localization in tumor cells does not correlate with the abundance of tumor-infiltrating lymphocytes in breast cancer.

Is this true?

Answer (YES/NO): NO